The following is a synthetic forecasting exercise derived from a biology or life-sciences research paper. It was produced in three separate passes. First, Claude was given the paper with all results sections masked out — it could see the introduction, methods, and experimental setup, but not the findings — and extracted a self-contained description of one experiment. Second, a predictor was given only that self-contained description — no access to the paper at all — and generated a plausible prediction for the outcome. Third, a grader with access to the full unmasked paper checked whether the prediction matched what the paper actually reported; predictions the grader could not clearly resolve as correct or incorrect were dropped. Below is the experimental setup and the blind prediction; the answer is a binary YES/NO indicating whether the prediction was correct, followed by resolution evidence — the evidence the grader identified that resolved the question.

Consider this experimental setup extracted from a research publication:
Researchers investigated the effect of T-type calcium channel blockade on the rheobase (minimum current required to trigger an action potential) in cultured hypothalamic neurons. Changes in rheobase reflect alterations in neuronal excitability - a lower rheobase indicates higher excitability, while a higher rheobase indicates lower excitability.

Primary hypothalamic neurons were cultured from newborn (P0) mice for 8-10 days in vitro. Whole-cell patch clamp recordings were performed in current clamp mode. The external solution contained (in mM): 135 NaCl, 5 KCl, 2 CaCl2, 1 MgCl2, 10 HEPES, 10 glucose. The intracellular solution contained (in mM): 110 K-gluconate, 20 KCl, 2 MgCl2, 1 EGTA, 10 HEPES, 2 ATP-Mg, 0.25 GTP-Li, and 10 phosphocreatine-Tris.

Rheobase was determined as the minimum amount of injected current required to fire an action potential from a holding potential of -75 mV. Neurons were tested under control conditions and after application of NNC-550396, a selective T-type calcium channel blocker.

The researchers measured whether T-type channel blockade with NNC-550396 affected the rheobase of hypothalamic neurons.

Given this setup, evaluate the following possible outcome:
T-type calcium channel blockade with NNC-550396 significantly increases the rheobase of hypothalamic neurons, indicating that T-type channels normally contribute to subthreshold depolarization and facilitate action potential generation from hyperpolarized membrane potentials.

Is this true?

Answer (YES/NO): NO